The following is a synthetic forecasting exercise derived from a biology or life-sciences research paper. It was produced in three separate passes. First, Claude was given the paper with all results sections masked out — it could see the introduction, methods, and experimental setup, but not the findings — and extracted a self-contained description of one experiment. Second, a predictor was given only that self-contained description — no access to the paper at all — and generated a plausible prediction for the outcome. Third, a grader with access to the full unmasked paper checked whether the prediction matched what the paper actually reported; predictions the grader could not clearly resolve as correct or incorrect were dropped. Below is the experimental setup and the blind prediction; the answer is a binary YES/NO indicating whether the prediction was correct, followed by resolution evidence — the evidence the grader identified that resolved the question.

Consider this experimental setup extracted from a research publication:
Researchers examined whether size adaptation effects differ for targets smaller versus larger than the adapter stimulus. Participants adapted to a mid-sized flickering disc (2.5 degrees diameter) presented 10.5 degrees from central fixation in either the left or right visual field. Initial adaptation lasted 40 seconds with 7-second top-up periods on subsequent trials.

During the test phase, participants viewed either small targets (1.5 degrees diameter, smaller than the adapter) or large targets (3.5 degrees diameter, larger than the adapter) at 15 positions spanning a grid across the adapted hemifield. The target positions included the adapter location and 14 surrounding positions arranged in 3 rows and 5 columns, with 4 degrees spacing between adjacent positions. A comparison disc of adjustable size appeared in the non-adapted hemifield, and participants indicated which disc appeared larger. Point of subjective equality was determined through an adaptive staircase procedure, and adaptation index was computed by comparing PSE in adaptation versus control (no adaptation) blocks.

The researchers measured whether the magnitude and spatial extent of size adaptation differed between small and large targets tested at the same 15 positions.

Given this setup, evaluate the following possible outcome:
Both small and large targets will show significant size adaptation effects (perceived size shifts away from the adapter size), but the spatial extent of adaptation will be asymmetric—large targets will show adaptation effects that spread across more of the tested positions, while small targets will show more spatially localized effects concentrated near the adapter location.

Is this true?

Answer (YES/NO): NO